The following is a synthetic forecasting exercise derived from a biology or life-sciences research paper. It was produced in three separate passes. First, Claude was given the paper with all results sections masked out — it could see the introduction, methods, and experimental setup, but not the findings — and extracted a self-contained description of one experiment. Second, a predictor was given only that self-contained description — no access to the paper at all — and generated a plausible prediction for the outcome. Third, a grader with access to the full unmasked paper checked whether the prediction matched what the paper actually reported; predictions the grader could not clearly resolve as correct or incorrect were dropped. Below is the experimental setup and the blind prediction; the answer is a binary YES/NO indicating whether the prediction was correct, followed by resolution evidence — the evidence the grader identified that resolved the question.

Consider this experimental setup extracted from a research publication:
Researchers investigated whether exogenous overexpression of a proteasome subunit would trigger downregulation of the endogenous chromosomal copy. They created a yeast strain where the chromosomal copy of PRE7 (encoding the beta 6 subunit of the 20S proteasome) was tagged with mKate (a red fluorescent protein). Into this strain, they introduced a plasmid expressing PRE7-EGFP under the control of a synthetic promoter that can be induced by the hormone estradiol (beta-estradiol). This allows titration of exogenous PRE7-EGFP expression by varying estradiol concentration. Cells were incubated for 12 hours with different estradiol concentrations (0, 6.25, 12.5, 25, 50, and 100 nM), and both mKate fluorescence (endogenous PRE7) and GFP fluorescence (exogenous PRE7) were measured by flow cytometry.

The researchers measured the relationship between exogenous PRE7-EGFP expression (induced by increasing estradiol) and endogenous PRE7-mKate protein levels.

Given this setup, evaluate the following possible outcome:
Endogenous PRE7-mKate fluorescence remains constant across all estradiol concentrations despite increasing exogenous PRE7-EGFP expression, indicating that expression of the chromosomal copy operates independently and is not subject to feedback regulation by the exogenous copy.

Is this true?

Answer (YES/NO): NO